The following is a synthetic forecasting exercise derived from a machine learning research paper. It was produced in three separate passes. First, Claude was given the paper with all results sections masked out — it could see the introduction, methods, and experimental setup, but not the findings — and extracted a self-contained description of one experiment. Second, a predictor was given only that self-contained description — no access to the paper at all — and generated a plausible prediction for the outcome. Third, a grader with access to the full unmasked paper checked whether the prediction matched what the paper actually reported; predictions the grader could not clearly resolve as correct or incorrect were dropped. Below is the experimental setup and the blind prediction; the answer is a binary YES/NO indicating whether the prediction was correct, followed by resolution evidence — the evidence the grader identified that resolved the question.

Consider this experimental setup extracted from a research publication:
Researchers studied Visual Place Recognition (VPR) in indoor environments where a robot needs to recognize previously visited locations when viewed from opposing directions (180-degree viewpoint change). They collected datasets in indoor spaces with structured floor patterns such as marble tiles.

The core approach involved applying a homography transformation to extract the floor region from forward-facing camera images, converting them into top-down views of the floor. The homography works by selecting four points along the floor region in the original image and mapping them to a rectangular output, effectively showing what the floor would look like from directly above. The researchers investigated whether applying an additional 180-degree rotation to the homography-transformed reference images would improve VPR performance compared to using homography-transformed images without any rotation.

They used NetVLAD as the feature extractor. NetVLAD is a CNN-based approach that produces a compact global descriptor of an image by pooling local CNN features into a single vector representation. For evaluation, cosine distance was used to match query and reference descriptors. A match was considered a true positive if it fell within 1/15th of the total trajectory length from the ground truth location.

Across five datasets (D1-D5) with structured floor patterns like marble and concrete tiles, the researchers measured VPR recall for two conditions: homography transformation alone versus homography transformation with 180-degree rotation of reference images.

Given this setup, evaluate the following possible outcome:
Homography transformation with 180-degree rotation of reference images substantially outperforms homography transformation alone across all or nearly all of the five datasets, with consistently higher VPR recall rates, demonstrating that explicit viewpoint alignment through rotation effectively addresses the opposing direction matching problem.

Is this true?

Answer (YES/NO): YES